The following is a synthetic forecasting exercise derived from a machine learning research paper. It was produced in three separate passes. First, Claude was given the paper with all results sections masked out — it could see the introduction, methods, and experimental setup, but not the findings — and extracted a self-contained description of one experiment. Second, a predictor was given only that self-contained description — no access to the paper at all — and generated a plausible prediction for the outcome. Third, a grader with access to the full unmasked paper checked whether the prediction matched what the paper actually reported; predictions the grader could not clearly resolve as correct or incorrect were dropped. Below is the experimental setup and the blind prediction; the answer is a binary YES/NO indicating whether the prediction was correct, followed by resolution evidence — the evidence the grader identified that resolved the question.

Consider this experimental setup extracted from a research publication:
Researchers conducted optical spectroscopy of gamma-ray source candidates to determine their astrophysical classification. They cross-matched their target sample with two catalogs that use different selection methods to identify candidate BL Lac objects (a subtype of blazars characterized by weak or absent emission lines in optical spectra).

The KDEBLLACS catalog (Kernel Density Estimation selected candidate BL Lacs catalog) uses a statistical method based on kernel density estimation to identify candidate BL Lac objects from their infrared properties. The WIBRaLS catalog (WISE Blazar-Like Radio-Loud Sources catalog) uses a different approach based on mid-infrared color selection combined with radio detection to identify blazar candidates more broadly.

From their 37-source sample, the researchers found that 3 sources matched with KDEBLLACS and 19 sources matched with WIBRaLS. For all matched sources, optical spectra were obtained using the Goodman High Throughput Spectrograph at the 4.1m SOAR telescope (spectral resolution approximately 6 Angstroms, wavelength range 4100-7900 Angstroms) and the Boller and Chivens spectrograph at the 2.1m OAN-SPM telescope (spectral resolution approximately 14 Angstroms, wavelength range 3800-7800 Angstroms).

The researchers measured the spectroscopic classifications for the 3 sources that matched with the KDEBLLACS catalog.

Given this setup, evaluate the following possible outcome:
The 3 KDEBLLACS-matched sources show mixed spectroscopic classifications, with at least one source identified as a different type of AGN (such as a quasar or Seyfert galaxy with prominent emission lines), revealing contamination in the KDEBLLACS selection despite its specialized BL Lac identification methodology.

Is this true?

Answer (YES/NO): NO